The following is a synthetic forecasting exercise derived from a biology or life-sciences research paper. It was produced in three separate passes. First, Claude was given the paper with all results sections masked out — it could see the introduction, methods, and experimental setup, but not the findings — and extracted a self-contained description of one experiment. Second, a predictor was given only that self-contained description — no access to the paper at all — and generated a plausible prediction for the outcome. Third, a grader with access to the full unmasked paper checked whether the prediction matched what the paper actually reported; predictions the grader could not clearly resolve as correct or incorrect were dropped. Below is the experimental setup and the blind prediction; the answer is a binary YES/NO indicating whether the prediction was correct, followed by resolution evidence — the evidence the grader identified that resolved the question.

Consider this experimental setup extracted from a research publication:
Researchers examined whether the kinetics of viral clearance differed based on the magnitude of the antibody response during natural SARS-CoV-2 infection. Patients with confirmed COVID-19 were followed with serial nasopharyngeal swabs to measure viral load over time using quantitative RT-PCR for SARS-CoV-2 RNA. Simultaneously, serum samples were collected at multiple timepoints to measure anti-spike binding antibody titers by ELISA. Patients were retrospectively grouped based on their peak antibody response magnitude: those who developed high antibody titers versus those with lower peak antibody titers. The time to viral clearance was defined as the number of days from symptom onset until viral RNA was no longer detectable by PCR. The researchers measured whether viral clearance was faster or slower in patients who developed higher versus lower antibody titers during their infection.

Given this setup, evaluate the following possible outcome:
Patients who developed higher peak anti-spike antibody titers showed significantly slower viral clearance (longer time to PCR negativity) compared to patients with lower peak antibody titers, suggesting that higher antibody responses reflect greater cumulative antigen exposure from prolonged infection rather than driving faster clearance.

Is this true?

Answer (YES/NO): YES